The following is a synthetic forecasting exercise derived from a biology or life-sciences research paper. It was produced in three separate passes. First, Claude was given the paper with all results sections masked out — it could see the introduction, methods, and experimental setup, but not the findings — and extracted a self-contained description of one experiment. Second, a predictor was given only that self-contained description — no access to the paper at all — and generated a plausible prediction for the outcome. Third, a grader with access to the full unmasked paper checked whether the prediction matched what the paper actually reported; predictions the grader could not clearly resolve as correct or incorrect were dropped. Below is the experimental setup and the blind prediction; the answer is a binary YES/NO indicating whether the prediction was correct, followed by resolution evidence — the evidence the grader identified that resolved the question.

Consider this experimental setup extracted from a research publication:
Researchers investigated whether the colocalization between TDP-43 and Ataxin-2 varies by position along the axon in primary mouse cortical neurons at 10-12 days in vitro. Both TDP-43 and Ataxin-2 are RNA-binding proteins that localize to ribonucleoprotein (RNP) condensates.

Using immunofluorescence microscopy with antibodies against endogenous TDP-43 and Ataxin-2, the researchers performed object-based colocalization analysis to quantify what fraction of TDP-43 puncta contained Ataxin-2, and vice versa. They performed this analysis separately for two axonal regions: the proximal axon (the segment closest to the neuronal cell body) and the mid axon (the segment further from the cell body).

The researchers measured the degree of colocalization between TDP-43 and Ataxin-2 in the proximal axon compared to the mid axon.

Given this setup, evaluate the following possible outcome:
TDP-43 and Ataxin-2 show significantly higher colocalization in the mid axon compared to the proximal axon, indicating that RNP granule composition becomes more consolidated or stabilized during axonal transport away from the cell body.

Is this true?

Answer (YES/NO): NO